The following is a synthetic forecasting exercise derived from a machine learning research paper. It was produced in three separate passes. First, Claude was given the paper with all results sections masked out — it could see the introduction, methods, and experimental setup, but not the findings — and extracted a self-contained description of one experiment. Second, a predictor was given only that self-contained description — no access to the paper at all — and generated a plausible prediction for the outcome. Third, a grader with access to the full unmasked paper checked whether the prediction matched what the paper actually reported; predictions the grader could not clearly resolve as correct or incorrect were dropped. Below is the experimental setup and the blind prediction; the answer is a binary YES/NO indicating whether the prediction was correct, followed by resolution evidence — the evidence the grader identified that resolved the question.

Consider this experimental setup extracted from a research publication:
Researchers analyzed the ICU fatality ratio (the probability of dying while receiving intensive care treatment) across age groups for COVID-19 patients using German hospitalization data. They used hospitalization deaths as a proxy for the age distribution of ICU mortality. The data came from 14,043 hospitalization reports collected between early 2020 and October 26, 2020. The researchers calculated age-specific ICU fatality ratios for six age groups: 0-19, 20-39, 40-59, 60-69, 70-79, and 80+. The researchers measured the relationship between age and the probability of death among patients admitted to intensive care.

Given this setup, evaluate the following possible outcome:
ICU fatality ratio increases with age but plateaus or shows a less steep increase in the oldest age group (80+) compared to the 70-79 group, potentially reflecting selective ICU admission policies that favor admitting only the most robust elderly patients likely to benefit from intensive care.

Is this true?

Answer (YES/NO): NO